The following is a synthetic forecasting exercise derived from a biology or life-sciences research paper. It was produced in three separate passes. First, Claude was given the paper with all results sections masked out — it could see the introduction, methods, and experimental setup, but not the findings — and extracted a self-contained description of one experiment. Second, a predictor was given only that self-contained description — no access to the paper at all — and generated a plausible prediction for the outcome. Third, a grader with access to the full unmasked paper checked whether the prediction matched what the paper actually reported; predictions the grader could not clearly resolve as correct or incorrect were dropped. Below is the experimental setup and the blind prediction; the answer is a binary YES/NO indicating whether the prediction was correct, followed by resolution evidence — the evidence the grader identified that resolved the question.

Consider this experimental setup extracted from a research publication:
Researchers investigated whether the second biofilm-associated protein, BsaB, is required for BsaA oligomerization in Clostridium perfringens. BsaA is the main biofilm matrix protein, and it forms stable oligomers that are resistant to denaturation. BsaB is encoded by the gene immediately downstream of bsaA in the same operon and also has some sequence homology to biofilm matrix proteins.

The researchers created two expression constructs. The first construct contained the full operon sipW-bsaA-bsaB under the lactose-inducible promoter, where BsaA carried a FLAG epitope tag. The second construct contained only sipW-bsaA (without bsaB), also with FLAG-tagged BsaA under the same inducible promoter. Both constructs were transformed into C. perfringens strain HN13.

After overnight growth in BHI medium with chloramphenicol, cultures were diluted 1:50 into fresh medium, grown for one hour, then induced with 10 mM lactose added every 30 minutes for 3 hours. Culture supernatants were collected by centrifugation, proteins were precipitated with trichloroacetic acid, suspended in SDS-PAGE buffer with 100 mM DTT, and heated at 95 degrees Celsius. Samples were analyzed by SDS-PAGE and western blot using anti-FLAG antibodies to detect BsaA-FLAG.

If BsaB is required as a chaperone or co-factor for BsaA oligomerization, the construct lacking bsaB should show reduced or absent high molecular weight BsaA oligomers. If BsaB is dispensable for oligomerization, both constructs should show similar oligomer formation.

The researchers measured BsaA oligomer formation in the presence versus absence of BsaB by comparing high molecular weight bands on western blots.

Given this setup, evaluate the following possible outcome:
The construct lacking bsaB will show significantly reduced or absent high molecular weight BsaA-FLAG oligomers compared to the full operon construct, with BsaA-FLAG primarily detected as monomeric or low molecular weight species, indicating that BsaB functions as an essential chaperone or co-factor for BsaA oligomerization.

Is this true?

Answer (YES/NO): NO